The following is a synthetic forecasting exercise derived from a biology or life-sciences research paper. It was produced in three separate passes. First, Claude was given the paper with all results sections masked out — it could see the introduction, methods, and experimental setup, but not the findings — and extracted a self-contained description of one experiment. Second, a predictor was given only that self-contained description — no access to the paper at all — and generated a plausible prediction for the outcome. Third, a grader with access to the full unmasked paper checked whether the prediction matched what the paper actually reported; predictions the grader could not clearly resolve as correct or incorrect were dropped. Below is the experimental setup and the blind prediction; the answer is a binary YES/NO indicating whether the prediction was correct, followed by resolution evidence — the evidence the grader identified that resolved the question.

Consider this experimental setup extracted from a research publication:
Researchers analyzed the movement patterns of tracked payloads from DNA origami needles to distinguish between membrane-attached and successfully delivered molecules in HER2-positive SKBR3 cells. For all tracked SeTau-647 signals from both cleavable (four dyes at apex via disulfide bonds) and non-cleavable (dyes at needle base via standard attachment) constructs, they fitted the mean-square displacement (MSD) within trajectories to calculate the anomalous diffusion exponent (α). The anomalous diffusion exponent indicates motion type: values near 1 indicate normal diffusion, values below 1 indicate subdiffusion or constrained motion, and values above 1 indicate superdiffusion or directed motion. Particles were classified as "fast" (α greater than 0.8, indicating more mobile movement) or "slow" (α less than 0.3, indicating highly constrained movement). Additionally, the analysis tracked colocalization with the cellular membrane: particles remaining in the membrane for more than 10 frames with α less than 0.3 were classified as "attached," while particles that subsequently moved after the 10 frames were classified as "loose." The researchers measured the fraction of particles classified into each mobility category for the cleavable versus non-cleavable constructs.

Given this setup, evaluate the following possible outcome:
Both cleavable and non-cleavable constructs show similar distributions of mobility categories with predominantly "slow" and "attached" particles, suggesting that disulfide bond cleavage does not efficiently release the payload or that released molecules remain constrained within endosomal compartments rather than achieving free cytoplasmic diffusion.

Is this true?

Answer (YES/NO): NO